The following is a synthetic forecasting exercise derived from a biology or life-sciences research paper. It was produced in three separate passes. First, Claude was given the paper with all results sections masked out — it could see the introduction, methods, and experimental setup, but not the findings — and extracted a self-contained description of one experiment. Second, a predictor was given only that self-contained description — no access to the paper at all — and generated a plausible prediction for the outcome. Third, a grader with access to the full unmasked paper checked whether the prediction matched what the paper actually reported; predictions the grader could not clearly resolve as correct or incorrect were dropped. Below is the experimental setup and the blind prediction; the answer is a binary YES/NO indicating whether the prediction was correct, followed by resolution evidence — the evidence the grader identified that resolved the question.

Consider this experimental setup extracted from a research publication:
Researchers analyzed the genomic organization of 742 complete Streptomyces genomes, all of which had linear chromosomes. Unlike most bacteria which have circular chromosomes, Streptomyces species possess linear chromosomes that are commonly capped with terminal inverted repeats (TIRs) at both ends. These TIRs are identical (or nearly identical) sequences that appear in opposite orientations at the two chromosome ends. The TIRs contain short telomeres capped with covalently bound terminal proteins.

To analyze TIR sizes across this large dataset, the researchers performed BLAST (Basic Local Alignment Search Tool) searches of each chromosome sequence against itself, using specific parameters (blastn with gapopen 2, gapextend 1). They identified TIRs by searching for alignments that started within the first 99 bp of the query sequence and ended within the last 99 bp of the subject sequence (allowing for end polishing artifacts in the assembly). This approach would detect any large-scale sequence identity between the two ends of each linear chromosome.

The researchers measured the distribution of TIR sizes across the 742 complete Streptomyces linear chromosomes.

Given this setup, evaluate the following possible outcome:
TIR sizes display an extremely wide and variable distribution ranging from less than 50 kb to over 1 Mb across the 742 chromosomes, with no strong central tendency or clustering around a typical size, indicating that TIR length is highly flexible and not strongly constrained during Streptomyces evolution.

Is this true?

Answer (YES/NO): NO